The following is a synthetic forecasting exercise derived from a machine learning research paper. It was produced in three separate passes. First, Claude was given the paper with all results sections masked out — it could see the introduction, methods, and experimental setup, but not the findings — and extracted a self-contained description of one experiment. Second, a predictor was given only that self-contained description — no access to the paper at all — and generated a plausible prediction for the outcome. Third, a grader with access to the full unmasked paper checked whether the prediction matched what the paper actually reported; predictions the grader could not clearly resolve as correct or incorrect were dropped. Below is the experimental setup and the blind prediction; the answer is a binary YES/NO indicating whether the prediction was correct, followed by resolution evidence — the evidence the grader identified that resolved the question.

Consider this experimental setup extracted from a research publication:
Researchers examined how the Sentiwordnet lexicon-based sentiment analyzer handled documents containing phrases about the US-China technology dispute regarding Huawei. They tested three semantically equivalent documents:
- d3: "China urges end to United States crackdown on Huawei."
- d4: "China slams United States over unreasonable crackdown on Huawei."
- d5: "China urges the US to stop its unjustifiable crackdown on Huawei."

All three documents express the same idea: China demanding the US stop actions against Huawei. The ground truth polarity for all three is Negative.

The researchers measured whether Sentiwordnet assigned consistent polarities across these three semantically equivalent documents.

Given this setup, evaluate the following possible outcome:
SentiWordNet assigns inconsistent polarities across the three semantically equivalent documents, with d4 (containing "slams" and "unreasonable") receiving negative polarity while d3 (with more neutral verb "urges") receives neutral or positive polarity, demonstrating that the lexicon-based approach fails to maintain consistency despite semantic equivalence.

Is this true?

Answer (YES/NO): YES